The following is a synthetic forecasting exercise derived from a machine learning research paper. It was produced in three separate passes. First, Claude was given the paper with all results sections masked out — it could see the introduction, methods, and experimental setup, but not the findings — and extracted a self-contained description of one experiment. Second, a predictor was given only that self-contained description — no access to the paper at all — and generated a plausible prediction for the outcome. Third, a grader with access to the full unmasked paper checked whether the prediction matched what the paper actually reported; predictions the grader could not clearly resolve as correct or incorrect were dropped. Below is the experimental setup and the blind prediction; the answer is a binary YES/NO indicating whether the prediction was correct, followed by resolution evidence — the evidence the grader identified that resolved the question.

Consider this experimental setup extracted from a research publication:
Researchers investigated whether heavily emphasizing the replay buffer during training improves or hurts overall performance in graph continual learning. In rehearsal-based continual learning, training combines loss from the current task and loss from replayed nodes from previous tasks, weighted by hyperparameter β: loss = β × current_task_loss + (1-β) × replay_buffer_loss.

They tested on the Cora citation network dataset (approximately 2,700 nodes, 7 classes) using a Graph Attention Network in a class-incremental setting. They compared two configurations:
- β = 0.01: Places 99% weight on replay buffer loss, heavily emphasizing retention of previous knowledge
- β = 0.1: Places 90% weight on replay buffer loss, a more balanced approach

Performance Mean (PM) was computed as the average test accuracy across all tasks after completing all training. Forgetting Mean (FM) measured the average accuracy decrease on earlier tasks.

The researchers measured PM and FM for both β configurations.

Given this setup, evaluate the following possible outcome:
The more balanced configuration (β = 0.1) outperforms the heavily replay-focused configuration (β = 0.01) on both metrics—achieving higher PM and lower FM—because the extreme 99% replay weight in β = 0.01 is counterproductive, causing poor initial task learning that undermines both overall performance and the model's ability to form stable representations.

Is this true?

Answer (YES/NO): NO